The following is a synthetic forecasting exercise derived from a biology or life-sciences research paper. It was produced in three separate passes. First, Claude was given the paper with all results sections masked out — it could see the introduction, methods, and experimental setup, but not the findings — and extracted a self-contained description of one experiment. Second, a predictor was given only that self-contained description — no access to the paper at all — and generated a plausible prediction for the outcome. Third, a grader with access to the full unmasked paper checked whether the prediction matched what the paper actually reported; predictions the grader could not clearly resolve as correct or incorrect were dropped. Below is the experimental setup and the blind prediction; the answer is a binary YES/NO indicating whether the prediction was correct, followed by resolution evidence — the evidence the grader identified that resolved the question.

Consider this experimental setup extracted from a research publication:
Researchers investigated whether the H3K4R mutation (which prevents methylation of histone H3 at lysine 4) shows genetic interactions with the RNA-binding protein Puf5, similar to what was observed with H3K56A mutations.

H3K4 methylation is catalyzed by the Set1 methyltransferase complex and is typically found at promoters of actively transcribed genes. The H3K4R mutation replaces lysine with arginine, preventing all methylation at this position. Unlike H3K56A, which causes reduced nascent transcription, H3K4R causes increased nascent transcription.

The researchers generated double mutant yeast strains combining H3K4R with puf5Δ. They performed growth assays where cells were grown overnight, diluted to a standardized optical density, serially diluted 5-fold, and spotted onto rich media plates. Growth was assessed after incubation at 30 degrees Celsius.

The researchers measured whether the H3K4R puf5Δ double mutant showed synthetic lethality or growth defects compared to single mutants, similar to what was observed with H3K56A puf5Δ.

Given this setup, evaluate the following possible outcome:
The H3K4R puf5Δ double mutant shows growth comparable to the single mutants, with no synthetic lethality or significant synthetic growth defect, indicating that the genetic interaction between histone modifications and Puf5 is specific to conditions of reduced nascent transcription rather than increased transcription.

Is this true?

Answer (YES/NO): NO